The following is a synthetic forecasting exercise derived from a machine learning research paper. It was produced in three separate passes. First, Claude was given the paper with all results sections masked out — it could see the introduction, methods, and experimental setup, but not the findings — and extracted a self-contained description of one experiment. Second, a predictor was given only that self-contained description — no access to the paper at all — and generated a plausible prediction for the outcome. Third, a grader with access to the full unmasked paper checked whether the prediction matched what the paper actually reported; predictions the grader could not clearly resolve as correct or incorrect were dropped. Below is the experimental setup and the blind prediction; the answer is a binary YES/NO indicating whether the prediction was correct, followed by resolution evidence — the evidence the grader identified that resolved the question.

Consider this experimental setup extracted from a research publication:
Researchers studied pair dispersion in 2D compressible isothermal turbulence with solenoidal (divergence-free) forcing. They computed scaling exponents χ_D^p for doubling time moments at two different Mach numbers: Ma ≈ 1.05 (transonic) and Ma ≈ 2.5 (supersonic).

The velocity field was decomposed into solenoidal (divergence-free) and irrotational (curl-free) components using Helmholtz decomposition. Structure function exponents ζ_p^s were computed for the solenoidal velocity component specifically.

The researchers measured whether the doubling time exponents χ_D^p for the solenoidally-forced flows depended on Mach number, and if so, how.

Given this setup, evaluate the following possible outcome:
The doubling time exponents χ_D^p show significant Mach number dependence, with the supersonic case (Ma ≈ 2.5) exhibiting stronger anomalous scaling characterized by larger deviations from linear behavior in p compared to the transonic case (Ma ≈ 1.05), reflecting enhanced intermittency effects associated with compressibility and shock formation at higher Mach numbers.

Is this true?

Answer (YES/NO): NO